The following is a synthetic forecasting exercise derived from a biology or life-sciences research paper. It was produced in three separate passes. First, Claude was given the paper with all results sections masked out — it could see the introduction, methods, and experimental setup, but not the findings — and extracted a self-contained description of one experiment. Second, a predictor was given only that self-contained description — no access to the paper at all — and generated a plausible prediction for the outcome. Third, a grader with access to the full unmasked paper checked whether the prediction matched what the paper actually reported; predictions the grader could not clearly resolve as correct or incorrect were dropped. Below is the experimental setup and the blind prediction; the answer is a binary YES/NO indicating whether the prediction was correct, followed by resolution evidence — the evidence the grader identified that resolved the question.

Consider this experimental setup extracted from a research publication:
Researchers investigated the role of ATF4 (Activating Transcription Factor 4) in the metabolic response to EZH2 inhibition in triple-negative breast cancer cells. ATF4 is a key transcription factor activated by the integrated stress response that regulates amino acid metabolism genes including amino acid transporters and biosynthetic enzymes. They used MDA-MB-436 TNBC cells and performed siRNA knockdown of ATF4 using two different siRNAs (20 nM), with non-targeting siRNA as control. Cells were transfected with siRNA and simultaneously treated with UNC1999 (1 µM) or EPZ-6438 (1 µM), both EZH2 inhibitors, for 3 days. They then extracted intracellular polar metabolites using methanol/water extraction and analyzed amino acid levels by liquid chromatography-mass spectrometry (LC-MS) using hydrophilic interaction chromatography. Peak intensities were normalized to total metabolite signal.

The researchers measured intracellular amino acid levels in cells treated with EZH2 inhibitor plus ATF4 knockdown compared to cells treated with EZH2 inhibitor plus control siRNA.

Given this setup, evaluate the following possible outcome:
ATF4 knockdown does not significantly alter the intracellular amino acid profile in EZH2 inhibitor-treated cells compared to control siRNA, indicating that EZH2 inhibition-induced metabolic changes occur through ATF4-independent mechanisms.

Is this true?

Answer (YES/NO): NO